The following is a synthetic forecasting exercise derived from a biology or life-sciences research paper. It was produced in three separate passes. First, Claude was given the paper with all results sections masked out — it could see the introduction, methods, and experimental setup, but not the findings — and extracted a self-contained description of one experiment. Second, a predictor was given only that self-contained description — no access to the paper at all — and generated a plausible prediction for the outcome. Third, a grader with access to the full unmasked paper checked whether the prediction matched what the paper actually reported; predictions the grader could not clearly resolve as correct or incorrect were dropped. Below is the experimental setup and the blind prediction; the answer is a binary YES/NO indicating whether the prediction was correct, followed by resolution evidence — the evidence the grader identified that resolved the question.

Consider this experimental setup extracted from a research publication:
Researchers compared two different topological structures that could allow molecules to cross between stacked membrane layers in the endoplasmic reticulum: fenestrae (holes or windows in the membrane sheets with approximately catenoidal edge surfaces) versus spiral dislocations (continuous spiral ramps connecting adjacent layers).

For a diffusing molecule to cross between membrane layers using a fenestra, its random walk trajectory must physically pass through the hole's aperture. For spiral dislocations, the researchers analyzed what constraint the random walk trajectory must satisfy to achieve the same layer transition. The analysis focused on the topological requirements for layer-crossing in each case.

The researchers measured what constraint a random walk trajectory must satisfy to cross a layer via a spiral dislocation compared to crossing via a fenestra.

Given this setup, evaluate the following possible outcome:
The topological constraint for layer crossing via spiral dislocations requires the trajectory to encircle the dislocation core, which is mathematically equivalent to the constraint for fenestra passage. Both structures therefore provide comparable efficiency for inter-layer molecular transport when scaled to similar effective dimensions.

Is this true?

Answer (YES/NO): NO